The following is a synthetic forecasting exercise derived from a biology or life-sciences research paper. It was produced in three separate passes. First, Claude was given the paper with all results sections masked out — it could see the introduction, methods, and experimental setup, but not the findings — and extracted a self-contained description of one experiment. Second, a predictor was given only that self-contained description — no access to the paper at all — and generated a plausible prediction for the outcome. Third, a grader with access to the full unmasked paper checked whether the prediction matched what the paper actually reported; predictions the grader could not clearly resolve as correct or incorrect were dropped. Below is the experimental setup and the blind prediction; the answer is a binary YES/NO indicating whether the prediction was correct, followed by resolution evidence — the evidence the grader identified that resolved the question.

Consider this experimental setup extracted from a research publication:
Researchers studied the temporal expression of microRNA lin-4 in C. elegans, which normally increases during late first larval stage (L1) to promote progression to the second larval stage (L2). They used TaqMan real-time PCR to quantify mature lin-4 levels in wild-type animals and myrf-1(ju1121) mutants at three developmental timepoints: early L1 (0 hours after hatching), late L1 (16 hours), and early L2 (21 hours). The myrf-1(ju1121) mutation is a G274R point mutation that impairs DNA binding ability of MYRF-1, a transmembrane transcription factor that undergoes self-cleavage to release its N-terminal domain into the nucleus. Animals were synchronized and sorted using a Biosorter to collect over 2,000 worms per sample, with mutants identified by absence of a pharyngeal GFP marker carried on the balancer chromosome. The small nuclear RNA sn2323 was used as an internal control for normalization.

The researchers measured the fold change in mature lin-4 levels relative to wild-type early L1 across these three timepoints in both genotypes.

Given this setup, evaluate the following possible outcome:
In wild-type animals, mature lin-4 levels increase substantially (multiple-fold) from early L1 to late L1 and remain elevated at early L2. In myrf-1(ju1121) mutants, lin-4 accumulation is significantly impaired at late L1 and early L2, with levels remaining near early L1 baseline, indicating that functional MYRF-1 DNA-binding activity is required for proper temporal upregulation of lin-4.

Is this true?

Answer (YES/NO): YES